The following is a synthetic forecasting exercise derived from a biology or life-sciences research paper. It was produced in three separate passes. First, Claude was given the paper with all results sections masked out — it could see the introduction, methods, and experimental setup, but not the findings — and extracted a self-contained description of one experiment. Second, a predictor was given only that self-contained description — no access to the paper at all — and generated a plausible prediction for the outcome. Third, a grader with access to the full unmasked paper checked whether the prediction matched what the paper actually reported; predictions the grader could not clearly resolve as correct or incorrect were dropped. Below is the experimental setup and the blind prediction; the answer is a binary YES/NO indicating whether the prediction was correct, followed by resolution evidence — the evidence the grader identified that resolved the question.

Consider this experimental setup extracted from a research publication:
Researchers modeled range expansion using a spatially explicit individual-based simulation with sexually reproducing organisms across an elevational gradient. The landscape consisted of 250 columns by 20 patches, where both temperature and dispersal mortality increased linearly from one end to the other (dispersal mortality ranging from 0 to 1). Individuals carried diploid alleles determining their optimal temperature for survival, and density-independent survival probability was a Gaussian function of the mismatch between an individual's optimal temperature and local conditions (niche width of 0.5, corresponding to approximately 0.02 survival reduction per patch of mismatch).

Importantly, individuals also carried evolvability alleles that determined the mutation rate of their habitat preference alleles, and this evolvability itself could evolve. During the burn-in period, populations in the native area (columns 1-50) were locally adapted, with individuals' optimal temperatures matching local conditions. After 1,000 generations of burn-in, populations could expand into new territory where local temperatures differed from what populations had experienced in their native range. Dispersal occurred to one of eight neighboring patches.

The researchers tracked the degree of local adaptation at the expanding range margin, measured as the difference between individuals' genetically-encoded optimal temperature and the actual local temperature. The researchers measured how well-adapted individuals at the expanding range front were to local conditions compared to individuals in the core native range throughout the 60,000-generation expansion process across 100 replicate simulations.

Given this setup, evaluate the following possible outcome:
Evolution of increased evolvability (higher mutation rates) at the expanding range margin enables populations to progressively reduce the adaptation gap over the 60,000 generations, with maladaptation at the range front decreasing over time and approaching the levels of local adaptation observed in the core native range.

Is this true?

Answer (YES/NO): NO